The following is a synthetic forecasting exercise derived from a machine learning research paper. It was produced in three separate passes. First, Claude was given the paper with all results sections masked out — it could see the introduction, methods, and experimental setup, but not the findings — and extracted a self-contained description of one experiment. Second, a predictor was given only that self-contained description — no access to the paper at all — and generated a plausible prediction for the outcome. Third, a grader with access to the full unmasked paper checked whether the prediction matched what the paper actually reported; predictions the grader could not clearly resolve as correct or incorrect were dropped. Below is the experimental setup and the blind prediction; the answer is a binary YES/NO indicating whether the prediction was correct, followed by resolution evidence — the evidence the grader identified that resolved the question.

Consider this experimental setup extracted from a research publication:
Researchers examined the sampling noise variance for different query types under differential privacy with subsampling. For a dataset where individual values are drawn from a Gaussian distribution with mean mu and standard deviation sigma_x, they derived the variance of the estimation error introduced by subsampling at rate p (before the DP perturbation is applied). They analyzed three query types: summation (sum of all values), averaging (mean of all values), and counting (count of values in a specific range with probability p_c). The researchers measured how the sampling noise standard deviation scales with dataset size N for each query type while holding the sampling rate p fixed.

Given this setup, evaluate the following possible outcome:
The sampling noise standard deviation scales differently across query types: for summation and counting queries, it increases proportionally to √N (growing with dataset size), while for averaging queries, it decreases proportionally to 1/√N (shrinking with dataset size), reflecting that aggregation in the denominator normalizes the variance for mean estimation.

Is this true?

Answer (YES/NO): YES